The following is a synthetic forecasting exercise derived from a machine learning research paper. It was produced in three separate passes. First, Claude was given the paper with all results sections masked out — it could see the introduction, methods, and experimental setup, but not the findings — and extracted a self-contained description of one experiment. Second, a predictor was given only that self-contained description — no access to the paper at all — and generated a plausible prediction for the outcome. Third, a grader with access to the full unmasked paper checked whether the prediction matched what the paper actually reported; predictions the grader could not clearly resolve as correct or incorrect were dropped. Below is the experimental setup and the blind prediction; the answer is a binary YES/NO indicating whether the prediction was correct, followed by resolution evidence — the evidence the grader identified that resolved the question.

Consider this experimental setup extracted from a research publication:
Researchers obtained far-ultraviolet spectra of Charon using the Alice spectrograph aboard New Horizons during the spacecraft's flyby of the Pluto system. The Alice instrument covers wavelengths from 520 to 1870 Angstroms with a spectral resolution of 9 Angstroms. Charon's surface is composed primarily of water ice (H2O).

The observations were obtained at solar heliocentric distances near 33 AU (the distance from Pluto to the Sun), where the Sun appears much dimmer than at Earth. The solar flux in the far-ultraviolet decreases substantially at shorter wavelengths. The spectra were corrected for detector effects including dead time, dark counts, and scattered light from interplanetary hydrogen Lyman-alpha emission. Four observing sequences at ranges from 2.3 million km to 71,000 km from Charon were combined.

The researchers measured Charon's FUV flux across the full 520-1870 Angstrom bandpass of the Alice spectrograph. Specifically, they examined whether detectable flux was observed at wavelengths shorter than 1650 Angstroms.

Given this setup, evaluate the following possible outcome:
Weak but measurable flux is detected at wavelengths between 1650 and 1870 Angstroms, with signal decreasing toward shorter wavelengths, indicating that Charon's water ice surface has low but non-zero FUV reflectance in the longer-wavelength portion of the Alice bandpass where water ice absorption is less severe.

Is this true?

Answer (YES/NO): NO